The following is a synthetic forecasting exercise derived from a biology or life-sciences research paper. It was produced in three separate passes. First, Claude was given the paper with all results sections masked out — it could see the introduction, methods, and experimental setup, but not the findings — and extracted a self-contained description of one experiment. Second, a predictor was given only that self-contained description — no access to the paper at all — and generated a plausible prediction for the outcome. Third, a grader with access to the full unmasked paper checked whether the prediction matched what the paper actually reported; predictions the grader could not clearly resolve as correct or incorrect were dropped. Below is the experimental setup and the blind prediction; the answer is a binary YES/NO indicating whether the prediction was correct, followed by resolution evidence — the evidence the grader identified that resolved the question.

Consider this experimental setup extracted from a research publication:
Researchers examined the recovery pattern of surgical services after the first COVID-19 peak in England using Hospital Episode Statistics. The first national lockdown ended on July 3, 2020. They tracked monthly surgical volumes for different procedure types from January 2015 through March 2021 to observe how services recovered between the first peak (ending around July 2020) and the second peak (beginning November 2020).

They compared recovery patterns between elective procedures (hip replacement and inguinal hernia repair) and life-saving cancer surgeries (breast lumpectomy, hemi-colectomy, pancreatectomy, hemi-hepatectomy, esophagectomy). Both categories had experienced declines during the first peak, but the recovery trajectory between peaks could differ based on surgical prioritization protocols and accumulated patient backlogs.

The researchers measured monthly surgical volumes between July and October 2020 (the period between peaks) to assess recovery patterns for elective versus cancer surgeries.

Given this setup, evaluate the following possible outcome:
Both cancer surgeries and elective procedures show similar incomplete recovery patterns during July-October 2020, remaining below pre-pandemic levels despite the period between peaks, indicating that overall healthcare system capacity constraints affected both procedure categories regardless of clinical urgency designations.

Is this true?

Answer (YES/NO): NO